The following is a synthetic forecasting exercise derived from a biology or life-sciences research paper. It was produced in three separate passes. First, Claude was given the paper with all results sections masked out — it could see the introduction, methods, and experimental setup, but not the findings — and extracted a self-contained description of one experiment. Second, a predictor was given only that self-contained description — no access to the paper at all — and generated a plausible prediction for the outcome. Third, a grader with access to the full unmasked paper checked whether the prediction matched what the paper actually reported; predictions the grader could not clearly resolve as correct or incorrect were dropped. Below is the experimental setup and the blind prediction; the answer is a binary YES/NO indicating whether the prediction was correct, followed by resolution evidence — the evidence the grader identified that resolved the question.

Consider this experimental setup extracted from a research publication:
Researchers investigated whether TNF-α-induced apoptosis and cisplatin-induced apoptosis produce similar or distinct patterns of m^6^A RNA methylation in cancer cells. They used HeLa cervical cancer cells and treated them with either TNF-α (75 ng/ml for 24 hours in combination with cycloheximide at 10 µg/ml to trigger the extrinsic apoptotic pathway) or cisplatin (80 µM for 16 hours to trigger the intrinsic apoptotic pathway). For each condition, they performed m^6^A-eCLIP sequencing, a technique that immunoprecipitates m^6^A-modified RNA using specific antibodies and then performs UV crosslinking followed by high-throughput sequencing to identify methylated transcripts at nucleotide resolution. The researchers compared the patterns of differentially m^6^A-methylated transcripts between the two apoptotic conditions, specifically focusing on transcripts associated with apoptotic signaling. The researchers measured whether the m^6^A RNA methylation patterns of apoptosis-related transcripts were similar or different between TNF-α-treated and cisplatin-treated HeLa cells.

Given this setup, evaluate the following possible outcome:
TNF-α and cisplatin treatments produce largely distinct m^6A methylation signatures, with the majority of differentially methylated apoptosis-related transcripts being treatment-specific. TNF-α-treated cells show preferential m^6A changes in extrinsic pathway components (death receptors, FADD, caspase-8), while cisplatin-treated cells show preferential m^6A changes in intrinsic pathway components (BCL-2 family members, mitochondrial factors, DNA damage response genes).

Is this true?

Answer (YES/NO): NO